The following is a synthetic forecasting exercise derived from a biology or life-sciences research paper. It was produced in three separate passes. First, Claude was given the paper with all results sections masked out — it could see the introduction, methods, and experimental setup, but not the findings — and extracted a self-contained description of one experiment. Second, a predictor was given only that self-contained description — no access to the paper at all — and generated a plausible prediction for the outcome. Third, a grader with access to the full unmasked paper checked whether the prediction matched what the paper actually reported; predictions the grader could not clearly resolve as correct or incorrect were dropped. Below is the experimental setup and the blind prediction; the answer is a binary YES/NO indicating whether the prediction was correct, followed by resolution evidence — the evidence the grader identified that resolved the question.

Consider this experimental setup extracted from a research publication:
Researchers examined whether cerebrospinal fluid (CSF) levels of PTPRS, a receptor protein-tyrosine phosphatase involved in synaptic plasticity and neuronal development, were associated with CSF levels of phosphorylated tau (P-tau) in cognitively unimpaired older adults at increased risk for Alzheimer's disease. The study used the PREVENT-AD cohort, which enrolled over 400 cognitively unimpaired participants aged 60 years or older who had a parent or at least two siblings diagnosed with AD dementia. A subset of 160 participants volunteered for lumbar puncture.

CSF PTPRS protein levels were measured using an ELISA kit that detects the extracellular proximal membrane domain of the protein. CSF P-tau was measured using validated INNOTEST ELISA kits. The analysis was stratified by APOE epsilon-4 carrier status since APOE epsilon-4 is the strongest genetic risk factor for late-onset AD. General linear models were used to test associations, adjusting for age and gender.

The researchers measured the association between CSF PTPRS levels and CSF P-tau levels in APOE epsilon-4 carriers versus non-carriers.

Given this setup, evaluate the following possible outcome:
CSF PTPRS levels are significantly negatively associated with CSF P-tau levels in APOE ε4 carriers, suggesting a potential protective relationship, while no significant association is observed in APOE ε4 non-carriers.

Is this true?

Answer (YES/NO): NO